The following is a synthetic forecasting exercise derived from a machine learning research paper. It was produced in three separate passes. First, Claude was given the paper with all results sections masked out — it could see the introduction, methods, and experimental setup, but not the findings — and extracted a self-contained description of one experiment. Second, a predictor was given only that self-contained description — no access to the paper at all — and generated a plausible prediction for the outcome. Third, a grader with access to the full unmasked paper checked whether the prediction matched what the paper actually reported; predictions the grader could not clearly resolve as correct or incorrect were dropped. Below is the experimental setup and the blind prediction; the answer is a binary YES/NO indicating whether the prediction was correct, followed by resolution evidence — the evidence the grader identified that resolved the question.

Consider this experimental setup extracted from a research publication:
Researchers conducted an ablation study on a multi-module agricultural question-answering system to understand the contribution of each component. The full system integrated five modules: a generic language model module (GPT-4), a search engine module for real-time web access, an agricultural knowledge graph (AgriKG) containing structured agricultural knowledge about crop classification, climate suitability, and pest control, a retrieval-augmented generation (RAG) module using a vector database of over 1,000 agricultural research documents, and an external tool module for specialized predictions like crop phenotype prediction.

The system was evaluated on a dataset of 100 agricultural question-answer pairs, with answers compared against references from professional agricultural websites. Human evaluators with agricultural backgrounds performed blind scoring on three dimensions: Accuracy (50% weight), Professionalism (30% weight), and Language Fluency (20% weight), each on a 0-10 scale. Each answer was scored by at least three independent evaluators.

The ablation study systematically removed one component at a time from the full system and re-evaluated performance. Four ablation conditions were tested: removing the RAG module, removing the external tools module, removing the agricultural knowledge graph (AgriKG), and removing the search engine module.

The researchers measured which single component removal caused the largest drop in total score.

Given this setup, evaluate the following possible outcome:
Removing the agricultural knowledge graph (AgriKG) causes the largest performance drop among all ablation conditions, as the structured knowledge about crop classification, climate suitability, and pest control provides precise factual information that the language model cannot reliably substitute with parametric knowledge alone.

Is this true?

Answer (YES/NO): NO